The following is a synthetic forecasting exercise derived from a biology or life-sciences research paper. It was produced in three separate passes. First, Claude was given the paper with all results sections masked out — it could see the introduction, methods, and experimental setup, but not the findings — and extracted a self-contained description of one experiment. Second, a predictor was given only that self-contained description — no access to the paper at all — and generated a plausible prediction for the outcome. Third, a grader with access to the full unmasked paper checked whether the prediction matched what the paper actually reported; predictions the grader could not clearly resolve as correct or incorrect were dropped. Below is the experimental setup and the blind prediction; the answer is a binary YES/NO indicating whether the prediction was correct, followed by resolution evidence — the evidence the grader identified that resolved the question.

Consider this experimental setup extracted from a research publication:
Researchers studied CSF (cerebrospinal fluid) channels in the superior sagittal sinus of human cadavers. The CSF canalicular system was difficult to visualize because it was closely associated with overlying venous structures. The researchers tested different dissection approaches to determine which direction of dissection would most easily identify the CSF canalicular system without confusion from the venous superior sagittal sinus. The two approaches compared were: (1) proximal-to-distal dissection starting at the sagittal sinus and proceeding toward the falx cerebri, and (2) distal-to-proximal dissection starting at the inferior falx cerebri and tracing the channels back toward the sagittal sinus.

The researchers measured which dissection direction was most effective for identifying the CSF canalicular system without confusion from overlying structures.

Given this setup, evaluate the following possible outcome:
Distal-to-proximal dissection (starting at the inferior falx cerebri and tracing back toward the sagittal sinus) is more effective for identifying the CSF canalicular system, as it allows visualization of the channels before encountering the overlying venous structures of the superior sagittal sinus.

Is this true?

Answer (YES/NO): YES